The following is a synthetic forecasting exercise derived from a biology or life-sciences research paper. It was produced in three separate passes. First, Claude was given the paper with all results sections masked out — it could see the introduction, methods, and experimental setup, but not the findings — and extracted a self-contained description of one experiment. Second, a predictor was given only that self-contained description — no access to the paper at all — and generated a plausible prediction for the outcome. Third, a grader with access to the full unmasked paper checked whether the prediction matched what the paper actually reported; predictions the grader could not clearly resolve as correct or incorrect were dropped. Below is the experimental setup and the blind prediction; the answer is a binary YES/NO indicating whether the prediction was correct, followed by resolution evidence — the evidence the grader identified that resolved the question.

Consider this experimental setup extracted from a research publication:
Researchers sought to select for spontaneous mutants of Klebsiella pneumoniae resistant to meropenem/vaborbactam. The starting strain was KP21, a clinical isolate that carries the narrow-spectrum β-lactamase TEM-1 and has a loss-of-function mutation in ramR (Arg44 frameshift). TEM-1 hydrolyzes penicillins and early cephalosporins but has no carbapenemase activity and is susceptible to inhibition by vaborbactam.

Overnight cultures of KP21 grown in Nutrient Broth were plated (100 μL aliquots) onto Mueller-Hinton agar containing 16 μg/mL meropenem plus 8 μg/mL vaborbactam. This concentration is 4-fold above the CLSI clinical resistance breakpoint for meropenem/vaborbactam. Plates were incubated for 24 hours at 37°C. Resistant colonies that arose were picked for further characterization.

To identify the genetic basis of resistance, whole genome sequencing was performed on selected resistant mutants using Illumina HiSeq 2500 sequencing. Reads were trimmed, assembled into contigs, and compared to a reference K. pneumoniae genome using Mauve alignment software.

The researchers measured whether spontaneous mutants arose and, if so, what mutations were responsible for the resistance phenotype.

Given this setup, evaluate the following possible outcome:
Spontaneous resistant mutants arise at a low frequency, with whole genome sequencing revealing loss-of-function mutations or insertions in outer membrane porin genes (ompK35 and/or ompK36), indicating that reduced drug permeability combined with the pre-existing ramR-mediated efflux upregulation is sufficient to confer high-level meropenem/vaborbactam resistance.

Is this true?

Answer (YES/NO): NO